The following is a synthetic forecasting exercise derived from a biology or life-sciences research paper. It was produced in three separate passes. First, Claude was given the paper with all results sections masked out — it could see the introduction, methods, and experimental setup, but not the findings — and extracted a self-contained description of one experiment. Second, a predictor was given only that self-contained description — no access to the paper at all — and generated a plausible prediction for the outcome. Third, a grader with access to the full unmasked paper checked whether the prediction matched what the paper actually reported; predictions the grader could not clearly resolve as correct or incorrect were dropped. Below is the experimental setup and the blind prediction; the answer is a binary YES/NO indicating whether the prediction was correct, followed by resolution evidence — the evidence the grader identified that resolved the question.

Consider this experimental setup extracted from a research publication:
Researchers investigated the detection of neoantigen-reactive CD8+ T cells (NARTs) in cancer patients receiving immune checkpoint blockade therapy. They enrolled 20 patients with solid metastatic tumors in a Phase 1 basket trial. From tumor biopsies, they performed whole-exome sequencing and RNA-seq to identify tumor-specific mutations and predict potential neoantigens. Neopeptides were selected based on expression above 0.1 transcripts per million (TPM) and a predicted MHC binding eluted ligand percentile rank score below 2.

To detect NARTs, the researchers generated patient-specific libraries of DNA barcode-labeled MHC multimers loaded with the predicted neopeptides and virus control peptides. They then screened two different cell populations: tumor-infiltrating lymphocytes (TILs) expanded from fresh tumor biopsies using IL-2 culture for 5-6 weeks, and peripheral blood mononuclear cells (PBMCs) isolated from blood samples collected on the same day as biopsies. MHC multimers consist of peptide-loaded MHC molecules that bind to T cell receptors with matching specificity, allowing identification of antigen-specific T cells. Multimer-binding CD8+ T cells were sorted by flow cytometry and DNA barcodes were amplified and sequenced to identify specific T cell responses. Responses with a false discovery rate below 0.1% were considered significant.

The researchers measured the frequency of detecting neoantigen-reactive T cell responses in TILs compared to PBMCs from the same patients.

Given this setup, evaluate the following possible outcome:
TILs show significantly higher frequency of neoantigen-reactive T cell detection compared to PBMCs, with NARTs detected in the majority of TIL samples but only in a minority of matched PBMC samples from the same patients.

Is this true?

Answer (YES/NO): NO